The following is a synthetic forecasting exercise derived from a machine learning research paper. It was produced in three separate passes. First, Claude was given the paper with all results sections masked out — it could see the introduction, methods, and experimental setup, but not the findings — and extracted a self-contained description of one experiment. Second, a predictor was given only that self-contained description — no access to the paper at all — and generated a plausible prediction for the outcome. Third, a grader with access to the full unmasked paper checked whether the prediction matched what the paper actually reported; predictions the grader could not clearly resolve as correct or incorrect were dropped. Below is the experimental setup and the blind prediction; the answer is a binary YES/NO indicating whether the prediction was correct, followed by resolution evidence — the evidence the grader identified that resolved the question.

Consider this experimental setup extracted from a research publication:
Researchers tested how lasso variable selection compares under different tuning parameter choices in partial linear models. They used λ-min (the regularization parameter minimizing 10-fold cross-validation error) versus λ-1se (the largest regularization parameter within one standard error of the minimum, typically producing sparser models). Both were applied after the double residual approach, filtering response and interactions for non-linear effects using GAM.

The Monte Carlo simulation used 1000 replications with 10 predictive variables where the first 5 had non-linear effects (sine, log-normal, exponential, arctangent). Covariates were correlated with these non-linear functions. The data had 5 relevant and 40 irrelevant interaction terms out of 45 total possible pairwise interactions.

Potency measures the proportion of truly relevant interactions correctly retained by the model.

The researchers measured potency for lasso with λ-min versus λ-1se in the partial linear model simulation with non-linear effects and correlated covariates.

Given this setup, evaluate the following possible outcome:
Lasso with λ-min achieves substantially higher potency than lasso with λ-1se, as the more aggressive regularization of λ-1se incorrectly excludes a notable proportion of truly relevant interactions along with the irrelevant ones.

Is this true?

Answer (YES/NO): YES